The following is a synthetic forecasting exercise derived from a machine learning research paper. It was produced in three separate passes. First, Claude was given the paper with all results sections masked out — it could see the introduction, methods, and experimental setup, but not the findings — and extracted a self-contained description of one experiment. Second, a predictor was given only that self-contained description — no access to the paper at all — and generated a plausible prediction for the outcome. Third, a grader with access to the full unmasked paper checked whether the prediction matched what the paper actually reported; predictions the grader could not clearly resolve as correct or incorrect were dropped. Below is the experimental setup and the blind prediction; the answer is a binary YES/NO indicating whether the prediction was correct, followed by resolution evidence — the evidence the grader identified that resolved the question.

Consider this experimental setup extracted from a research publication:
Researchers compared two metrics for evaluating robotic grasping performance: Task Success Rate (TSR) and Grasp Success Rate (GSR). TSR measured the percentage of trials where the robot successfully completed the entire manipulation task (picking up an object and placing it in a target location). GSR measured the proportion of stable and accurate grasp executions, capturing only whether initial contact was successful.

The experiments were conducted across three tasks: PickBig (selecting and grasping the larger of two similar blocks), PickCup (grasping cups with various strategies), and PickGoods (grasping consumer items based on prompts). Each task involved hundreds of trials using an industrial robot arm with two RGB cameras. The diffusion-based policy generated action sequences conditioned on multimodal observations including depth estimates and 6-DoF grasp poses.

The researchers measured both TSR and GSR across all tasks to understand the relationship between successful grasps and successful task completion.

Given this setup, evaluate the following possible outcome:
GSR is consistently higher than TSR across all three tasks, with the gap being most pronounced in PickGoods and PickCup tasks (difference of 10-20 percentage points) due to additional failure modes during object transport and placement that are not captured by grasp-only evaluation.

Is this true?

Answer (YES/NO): NO